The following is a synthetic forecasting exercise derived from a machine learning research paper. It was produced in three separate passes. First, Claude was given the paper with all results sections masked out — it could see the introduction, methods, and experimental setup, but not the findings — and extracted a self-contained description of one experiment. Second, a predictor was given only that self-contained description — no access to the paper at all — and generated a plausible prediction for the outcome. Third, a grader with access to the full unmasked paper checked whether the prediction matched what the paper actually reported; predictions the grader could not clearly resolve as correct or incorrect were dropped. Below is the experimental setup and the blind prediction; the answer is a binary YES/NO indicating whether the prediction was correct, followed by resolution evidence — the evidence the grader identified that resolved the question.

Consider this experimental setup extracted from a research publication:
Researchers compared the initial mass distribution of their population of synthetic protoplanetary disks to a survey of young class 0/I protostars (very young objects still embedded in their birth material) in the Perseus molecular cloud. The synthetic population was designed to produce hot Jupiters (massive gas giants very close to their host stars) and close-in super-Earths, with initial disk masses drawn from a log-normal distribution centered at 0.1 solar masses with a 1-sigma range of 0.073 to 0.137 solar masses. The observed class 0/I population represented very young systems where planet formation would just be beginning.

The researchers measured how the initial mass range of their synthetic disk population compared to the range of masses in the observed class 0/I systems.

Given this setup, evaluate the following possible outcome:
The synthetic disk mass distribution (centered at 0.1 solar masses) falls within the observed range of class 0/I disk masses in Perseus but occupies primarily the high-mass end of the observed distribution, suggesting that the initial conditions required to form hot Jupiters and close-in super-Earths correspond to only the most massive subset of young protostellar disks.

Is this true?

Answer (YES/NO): YES